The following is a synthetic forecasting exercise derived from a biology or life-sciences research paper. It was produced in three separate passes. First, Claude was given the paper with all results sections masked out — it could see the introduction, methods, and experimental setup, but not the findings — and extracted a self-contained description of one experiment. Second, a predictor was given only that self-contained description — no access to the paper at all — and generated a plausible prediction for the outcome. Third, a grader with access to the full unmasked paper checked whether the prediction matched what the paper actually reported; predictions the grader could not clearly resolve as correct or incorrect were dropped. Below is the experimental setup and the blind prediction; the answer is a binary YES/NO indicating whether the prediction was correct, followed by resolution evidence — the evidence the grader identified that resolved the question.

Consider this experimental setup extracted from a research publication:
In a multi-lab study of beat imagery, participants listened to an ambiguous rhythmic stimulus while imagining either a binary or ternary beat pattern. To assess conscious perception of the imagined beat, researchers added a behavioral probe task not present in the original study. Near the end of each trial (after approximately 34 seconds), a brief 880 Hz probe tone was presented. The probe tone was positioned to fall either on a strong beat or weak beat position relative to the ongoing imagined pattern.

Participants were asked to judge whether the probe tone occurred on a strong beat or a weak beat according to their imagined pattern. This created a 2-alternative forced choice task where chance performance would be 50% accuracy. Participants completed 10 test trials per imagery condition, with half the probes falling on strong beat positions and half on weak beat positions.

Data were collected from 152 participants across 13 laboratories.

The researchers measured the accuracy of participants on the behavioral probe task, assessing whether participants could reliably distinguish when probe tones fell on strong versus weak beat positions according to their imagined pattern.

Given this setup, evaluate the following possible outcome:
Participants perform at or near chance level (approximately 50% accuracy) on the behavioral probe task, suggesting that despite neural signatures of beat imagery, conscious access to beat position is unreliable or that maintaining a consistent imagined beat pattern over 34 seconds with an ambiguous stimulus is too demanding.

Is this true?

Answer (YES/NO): NO